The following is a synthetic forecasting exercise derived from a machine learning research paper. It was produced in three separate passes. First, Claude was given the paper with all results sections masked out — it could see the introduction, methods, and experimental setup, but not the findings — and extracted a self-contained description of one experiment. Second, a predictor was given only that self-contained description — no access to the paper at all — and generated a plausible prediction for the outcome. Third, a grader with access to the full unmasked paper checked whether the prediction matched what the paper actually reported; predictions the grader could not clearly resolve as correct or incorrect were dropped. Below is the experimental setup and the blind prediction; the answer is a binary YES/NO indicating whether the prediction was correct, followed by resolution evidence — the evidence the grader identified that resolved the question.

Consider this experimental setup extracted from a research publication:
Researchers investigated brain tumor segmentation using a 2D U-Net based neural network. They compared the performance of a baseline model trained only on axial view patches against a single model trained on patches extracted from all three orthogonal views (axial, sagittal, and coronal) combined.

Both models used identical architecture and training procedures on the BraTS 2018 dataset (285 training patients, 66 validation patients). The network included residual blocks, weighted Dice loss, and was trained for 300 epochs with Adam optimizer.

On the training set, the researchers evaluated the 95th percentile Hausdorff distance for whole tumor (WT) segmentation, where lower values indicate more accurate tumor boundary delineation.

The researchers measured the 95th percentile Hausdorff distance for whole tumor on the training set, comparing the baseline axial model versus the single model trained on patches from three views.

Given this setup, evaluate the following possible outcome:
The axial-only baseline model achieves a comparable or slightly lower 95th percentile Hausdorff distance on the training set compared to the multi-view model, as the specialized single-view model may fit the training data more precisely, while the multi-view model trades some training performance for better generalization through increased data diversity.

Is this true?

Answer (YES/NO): NO